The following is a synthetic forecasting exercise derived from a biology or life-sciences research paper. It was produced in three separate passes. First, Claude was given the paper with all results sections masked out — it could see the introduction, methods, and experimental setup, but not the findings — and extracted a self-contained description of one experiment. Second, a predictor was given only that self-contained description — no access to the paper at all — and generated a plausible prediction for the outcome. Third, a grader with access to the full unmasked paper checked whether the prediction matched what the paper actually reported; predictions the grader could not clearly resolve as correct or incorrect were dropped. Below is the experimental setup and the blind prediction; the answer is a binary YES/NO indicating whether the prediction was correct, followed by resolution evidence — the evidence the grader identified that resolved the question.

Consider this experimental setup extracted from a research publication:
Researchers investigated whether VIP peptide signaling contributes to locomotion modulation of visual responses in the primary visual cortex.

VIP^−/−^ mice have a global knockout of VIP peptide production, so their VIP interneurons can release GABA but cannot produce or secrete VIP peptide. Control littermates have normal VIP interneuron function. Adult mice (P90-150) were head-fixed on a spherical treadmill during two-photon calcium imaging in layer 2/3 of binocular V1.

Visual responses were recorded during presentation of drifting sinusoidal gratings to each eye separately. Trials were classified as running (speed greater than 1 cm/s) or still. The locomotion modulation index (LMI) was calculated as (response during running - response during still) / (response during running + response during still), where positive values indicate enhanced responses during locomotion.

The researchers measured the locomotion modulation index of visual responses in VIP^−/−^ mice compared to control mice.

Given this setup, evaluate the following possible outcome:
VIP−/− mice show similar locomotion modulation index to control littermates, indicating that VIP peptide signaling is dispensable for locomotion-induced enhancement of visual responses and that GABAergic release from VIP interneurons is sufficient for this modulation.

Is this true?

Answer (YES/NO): NO